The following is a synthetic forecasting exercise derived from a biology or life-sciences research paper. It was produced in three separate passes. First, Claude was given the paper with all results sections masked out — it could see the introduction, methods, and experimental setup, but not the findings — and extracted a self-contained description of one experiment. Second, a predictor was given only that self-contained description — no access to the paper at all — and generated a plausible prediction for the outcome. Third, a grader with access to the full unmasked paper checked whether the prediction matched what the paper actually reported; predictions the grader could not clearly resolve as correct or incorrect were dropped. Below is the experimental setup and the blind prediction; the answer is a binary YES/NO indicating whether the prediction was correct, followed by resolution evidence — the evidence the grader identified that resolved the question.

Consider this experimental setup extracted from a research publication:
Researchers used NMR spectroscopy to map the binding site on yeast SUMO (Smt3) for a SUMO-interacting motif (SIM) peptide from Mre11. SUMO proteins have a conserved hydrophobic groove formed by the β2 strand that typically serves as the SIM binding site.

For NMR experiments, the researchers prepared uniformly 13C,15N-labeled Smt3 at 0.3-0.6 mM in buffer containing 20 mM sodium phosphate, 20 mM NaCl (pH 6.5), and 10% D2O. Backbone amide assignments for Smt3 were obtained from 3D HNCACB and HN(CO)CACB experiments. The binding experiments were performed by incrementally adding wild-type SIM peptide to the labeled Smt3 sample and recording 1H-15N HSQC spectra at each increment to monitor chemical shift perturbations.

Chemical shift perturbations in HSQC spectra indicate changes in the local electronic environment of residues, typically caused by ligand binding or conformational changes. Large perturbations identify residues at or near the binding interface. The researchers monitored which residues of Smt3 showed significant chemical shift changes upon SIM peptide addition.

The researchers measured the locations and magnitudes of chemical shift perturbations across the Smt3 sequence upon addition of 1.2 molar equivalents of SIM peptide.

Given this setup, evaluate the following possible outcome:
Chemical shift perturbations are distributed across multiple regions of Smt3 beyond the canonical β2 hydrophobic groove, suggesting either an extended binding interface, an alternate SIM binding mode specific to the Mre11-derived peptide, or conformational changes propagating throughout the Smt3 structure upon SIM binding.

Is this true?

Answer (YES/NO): NO